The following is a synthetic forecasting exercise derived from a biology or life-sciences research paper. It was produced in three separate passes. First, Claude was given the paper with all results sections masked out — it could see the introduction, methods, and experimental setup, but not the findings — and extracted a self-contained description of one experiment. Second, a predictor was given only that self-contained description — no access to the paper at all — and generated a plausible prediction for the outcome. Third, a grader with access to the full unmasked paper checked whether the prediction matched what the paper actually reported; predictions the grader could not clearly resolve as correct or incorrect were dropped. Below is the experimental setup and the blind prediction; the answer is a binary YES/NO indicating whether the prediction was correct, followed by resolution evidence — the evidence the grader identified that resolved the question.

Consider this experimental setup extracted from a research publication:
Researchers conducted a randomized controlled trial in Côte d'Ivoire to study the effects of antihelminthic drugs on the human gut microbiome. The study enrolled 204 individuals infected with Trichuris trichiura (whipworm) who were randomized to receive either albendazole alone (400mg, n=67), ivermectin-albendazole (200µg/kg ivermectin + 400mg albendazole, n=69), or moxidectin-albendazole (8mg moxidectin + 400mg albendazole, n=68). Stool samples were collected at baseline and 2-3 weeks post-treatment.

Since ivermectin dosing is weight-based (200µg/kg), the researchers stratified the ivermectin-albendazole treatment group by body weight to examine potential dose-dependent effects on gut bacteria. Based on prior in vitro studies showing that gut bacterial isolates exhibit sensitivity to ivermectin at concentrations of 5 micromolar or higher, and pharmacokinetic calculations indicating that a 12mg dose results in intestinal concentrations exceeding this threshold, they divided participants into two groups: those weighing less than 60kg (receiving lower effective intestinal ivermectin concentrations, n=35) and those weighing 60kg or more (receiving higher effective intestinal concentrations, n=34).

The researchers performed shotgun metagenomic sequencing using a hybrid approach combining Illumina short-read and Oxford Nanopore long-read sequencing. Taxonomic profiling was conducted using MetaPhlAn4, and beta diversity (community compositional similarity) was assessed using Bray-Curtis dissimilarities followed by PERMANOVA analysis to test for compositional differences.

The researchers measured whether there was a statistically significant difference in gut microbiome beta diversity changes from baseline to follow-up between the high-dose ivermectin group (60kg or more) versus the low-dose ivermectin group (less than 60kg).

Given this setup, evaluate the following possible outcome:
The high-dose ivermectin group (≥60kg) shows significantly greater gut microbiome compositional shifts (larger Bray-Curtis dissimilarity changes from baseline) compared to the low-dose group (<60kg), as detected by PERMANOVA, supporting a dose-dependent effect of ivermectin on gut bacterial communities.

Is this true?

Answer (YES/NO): NO